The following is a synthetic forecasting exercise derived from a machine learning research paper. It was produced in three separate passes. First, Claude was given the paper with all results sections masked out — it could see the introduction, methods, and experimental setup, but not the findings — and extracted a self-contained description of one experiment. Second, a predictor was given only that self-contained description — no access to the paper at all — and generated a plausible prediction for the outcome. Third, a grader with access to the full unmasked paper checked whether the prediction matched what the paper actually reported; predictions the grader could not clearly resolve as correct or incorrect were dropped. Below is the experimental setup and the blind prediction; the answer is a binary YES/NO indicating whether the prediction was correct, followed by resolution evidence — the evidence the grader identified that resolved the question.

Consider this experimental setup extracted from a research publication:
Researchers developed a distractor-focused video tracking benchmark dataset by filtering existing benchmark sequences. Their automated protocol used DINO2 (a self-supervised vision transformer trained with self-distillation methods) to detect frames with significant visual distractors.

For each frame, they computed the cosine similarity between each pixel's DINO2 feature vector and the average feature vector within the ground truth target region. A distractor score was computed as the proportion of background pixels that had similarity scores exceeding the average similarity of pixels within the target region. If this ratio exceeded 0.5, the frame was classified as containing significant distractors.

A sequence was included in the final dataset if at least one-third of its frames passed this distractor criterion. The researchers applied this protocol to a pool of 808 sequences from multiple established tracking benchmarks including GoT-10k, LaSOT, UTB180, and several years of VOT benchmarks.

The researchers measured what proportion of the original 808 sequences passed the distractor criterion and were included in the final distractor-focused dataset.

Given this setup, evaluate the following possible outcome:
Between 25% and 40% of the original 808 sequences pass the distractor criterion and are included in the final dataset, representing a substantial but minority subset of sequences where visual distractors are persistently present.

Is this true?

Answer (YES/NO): NO